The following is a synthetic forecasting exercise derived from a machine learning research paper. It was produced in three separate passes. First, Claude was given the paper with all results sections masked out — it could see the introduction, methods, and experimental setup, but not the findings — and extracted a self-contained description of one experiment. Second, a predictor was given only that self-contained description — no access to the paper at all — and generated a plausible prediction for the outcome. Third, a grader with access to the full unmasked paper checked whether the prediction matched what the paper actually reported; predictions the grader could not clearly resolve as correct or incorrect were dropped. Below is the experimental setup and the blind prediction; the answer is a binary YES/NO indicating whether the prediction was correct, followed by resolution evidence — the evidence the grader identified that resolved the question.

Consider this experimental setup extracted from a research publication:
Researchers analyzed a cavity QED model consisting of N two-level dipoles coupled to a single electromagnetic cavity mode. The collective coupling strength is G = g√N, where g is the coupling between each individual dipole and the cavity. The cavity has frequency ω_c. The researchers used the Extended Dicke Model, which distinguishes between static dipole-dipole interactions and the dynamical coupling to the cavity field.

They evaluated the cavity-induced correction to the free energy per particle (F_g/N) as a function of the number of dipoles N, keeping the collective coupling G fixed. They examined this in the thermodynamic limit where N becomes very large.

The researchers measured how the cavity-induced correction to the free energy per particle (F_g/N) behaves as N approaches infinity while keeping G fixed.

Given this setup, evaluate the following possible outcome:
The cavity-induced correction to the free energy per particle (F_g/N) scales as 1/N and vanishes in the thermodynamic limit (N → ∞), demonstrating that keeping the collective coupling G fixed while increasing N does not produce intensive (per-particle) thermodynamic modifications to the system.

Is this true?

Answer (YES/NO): YES